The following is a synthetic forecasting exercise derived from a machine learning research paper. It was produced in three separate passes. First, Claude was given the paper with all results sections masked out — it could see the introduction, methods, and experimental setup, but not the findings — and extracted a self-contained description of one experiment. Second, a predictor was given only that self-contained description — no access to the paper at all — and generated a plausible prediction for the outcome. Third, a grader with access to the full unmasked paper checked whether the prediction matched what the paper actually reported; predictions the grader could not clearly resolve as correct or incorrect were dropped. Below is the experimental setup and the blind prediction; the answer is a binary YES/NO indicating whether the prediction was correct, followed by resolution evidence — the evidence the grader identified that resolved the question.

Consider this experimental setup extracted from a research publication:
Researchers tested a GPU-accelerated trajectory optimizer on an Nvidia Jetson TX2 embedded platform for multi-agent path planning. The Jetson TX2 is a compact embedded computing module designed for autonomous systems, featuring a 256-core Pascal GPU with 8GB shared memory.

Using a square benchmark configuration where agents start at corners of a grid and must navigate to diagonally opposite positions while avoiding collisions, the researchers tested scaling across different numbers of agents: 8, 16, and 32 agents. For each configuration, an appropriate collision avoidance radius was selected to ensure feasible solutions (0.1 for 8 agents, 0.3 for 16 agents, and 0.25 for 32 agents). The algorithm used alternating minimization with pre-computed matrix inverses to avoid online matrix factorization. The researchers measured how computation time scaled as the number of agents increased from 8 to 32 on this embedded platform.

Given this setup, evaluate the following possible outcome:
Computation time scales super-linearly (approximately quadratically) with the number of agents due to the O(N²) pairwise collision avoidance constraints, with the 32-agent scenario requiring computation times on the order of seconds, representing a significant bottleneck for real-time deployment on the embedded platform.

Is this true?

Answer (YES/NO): NO